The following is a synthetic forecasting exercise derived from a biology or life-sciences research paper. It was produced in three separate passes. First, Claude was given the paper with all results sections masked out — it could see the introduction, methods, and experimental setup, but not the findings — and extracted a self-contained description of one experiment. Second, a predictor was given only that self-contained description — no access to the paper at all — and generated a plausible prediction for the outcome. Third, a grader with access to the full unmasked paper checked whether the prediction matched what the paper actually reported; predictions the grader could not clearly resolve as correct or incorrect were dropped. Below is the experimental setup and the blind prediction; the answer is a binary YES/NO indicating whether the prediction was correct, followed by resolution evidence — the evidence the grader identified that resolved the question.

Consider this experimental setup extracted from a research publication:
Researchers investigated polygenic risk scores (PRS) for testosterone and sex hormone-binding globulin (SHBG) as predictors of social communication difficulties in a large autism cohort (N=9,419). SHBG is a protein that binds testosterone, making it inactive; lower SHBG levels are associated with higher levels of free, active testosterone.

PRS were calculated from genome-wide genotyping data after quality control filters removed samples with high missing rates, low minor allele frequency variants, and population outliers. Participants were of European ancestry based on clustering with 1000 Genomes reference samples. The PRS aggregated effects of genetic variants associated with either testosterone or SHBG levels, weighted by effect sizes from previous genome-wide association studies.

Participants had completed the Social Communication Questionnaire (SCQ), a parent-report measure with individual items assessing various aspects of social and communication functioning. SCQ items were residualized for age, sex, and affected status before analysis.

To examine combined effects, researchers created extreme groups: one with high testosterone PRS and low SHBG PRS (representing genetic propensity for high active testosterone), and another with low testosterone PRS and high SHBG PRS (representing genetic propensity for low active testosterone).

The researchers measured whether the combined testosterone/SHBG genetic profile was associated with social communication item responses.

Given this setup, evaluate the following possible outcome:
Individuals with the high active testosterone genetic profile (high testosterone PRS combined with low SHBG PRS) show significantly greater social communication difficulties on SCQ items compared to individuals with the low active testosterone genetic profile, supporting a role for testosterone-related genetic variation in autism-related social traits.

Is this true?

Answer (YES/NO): YES